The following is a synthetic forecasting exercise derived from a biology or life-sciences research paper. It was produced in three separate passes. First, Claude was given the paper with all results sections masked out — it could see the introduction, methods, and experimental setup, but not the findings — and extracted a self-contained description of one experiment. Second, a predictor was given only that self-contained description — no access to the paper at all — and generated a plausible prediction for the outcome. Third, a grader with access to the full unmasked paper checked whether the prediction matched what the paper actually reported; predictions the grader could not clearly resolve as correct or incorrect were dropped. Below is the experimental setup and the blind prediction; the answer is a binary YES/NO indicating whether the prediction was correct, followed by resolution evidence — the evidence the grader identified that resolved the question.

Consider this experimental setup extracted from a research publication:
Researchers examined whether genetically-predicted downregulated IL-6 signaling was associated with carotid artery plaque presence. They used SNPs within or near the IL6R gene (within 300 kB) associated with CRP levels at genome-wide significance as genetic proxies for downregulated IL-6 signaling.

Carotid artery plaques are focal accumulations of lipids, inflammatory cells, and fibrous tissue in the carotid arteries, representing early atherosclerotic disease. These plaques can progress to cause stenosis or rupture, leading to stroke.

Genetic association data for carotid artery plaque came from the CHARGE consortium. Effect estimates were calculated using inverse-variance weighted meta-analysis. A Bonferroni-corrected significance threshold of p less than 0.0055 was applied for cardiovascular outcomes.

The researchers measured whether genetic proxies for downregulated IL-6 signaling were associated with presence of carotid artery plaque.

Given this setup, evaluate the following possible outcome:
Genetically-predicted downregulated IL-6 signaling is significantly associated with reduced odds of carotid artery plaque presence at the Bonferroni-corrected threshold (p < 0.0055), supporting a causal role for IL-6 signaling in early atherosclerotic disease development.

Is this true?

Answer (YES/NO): NO